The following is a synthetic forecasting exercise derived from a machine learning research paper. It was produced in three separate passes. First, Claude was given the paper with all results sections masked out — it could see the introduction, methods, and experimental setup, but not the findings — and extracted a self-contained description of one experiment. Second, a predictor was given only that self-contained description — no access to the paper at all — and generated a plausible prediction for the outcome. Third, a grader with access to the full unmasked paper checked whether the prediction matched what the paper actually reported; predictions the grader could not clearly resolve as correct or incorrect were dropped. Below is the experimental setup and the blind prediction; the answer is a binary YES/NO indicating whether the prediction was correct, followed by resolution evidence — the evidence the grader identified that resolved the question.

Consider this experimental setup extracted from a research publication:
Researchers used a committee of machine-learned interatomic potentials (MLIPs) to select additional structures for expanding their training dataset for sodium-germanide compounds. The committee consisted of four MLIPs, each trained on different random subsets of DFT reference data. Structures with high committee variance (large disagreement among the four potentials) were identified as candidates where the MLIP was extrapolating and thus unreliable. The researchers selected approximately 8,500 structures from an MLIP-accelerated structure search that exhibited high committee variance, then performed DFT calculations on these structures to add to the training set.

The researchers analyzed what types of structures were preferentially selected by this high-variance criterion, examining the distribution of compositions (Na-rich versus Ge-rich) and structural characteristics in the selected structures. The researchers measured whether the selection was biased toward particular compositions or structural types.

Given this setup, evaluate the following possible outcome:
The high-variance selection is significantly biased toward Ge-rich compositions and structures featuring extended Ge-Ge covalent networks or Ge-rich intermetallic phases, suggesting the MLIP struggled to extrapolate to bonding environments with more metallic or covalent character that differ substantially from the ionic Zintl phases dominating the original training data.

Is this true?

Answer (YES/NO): YES